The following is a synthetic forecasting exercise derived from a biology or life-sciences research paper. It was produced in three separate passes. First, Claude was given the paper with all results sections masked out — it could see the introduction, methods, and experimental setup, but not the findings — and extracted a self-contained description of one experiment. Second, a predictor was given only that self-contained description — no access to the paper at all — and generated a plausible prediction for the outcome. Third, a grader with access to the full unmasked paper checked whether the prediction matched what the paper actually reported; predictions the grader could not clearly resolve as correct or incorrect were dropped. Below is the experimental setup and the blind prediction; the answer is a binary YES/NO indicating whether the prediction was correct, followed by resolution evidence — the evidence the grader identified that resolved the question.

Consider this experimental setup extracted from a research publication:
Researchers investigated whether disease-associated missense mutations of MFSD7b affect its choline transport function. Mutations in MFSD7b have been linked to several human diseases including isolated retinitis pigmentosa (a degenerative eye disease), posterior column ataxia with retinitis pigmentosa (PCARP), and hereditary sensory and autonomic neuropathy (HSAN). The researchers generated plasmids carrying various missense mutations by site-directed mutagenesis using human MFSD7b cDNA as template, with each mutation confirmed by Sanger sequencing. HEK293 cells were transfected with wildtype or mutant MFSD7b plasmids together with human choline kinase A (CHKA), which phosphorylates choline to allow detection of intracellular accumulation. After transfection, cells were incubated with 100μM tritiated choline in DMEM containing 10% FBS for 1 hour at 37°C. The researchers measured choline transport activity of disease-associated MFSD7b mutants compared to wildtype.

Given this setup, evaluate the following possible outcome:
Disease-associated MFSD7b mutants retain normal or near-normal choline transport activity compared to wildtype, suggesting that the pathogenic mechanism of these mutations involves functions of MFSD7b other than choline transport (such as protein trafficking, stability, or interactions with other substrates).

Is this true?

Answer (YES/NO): NO